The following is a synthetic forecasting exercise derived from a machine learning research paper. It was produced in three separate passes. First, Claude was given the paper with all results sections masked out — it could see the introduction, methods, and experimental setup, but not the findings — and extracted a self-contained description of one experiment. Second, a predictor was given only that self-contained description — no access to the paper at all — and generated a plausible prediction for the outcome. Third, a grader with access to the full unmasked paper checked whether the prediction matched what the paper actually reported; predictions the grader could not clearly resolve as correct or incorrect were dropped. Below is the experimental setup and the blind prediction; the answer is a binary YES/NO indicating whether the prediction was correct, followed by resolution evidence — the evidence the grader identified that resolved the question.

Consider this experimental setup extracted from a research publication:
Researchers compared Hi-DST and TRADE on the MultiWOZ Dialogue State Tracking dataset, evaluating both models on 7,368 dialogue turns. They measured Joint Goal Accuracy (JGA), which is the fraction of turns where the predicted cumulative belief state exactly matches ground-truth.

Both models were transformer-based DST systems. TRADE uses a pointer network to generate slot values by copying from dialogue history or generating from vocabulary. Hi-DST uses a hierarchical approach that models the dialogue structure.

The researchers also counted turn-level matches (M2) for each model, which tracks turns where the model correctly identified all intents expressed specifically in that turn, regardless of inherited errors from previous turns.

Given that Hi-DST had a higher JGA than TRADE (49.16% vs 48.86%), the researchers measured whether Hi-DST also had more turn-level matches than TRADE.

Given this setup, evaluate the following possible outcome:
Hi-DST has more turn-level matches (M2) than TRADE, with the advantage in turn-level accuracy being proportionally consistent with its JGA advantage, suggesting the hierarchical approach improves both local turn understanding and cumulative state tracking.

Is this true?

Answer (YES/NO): NO